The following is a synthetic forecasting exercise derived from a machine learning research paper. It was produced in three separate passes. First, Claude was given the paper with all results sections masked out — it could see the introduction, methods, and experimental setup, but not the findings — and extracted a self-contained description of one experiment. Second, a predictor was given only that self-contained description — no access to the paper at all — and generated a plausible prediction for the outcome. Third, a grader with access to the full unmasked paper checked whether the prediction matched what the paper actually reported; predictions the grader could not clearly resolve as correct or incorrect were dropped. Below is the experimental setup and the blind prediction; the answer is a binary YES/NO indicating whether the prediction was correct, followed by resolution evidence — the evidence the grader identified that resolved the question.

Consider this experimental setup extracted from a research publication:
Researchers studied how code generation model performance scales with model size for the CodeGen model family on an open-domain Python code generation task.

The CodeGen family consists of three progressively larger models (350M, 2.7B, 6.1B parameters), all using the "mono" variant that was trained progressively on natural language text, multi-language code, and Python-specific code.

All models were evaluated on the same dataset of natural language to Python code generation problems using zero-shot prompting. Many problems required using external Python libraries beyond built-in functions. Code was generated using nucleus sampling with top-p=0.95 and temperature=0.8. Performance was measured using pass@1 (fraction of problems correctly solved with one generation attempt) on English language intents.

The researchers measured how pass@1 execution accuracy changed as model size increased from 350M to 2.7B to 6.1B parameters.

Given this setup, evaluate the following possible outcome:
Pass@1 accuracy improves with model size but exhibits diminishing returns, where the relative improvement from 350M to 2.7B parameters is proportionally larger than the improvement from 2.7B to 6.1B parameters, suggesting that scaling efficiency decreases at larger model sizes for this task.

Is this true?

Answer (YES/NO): NO